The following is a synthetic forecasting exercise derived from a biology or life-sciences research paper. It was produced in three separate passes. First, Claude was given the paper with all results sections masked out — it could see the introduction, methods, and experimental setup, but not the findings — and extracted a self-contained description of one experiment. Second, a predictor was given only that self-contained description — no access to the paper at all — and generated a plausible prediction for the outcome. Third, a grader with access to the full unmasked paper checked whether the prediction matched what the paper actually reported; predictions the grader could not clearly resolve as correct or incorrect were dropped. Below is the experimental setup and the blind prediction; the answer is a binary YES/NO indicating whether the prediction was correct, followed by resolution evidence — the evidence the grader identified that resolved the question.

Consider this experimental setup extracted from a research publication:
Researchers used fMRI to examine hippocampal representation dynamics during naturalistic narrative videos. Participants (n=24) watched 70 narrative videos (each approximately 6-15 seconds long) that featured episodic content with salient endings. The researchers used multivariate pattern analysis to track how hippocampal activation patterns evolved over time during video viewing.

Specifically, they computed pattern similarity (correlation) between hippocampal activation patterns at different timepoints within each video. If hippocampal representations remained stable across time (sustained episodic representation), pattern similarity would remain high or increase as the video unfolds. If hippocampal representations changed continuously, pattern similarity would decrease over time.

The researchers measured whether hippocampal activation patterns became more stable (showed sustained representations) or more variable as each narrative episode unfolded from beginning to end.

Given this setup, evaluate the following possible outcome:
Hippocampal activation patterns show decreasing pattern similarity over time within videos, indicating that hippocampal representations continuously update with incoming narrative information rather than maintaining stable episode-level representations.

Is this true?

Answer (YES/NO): NO